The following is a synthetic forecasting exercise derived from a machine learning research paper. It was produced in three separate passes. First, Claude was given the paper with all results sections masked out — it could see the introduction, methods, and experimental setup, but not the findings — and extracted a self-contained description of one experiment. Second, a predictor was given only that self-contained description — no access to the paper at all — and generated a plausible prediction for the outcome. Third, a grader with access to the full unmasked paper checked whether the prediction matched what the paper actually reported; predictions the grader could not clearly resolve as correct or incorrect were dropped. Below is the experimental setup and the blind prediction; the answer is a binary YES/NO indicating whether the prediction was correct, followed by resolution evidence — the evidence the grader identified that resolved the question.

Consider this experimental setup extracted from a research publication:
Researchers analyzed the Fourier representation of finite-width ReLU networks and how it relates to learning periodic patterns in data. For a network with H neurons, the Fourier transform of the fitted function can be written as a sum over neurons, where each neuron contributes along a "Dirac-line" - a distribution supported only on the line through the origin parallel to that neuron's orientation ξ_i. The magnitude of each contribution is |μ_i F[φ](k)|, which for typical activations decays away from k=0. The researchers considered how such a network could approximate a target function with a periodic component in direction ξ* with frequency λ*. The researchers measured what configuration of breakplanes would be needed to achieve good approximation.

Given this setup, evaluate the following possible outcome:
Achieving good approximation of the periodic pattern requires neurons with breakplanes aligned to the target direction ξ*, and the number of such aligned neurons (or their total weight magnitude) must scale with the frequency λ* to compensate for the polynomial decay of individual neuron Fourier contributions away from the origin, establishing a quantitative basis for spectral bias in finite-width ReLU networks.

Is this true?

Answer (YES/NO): NO